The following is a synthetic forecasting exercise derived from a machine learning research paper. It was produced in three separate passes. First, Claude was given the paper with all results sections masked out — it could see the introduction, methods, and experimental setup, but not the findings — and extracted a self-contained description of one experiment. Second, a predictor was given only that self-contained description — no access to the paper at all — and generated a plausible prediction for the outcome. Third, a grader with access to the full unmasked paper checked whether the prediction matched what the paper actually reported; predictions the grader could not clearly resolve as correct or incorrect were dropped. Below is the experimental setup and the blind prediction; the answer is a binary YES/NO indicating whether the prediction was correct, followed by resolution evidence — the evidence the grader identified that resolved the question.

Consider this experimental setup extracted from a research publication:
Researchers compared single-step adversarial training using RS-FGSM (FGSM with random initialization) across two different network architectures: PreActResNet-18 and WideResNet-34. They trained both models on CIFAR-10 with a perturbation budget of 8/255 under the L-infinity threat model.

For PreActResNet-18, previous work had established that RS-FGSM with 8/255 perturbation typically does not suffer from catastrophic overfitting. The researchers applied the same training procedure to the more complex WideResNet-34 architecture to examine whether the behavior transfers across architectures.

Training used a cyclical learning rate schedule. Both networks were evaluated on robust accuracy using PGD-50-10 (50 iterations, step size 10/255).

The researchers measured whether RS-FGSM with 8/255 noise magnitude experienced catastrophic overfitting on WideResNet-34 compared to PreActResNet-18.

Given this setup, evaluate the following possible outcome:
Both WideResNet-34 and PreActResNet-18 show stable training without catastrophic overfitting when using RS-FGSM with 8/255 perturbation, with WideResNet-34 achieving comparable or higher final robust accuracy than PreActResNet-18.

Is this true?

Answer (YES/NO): NO